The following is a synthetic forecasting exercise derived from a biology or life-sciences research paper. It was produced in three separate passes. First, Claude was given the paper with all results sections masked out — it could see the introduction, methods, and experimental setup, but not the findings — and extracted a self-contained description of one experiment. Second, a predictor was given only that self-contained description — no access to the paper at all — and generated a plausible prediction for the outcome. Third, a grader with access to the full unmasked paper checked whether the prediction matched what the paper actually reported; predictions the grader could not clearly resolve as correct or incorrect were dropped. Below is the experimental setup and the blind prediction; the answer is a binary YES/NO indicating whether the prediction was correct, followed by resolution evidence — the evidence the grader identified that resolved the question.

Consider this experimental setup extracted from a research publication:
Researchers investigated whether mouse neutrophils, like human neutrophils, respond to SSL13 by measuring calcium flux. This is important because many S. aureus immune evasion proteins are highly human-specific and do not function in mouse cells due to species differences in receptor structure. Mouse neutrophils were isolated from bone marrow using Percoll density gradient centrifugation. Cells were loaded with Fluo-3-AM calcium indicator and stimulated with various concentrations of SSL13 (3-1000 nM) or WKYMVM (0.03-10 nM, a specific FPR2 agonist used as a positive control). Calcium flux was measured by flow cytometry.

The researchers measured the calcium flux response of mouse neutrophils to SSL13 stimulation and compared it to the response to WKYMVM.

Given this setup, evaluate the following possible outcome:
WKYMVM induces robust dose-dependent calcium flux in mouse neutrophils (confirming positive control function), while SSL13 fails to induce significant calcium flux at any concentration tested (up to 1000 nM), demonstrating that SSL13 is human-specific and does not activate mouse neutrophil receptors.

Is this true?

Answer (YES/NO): NO